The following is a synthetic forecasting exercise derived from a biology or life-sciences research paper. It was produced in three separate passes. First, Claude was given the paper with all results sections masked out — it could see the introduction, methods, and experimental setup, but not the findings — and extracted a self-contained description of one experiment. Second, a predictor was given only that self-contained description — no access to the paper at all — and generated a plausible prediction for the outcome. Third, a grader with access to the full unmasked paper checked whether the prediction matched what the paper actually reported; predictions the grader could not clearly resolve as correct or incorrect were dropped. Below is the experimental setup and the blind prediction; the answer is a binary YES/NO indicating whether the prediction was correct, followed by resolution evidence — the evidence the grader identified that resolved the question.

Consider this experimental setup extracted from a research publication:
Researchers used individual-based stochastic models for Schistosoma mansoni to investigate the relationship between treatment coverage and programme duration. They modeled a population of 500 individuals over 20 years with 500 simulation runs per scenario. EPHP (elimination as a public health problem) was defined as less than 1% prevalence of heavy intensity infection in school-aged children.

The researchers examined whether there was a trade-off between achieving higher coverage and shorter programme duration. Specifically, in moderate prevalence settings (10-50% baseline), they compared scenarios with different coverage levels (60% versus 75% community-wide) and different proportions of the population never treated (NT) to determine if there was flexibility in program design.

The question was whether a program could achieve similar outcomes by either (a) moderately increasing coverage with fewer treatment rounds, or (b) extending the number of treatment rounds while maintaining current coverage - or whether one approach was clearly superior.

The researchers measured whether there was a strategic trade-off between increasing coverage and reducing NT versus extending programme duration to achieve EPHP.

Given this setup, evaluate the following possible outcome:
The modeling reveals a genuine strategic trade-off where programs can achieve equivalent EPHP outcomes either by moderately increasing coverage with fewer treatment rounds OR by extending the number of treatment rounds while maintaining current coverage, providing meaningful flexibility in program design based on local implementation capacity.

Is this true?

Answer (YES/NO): YES